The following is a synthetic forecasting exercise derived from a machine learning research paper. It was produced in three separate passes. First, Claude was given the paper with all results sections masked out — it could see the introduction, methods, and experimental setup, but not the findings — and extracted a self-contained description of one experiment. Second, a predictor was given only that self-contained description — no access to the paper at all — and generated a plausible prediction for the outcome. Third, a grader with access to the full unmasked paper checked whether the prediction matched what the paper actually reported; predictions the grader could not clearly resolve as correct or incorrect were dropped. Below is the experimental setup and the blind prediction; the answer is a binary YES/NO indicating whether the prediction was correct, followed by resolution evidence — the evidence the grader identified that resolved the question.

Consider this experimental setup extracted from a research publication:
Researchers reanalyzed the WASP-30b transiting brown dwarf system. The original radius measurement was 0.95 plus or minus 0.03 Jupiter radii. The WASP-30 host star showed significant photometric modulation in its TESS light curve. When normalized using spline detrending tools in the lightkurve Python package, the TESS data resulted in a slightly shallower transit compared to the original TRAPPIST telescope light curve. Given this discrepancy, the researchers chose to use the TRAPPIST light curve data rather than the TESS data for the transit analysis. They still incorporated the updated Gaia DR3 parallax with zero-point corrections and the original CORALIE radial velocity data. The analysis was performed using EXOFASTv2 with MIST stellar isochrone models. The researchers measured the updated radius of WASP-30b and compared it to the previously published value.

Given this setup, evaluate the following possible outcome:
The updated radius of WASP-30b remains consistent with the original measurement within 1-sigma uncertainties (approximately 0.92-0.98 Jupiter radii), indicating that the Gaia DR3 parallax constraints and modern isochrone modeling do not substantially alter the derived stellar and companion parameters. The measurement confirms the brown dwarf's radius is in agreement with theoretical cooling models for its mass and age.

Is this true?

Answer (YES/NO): YES